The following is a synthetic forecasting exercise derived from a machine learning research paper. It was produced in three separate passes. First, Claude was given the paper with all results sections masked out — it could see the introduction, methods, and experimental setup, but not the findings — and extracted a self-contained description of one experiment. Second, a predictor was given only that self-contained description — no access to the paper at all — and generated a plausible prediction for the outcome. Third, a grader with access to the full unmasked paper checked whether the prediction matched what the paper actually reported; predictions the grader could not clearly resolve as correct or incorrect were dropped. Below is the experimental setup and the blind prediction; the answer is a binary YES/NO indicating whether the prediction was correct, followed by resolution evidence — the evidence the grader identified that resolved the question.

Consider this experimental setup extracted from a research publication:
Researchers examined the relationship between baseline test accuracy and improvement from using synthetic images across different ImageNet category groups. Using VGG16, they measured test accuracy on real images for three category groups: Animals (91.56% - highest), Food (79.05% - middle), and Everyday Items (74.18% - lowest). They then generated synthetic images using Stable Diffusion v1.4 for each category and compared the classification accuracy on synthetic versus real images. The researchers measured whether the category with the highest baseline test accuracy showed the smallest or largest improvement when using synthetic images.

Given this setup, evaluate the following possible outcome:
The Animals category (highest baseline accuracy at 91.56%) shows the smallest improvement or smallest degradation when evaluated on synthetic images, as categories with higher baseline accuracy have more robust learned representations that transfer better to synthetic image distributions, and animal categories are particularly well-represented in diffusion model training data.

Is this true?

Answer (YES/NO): YES